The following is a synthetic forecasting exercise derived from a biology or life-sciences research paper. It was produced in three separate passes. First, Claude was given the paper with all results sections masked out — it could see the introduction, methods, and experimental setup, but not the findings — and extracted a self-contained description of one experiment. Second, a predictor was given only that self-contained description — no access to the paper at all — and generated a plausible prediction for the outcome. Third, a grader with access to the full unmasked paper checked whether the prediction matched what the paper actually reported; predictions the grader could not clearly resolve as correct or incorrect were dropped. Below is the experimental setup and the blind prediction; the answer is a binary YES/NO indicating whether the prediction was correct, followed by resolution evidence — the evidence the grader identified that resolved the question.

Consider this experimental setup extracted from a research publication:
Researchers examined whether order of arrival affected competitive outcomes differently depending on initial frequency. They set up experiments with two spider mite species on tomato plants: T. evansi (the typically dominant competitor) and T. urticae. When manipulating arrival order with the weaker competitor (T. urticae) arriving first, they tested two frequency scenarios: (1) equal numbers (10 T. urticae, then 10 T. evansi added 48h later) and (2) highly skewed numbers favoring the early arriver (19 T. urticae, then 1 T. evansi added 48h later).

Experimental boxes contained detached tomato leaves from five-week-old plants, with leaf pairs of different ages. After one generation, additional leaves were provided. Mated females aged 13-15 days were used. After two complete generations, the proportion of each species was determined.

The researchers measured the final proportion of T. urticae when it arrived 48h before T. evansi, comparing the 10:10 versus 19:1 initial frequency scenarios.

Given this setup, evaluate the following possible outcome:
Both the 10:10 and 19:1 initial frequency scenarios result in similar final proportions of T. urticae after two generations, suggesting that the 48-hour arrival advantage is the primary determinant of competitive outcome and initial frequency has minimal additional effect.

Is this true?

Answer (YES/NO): NO